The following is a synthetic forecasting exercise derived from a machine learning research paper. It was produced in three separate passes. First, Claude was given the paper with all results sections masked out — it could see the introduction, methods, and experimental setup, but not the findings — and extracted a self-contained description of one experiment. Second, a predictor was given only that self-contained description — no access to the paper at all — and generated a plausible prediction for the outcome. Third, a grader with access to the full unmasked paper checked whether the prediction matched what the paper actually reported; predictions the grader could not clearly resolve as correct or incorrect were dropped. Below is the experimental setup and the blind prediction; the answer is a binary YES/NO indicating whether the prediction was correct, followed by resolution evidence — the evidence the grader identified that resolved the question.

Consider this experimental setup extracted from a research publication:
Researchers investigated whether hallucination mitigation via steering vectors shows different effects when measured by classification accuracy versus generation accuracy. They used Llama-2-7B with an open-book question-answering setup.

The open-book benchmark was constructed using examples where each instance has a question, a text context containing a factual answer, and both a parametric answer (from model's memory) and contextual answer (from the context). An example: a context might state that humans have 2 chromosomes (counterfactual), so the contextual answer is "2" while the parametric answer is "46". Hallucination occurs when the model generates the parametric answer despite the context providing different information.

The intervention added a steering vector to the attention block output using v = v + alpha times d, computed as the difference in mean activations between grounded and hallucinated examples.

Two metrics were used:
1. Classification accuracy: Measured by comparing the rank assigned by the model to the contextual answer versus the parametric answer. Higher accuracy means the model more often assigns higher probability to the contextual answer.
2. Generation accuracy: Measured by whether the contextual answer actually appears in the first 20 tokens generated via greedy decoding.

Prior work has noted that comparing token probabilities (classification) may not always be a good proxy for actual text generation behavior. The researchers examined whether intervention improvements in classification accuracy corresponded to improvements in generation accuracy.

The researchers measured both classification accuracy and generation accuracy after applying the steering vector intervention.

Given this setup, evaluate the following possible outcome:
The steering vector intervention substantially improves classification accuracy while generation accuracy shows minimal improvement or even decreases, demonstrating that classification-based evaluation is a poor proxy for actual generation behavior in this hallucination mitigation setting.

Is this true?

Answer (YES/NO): NO